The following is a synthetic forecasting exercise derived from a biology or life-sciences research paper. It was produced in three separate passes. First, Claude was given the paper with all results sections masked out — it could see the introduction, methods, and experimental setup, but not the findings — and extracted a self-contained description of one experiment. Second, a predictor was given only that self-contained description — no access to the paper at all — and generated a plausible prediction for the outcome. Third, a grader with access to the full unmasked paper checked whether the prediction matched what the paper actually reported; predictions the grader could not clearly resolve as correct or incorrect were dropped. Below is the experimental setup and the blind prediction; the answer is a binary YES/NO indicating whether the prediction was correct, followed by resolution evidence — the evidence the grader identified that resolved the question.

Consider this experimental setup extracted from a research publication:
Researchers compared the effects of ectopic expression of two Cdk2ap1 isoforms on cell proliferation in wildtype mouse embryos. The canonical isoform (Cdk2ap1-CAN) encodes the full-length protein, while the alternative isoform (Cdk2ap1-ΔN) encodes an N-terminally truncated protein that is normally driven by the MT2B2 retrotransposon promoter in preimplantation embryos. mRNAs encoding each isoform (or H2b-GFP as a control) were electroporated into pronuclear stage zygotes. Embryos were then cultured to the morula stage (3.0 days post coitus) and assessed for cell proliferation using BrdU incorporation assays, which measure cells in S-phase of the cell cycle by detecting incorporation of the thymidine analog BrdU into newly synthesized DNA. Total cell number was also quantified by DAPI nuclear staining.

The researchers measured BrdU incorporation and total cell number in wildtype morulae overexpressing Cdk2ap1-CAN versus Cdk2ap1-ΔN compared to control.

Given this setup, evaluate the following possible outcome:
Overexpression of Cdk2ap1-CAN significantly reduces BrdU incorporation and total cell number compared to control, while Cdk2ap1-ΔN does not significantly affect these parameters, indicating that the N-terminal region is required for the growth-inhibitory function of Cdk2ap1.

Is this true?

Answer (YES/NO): NO